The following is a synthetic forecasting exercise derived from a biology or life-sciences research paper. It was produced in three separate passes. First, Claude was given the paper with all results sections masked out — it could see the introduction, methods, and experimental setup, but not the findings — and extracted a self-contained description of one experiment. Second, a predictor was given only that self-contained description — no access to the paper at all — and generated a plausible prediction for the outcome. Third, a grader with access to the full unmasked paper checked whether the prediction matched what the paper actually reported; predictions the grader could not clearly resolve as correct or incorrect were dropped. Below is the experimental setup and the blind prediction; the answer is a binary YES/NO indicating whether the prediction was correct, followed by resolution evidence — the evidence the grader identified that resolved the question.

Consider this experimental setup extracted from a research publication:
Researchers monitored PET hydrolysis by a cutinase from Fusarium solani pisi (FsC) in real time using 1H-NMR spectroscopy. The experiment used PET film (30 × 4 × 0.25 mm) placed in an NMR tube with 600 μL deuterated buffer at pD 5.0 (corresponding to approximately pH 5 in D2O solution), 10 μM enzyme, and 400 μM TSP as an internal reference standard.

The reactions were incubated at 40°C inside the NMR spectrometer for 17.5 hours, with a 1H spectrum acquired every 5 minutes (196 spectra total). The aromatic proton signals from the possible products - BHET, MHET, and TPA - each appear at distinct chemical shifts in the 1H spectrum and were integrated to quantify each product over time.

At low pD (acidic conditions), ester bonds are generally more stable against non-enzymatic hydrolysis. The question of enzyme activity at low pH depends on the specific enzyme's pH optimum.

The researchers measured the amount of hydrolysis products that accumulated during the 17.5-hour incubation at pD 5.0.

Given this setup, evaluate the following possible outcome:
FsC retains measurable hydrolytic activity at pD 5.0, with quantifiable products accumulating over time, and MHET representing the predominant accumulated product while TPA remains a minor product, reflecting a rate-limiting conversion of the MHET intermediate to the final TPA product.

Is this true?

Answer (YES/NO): YES